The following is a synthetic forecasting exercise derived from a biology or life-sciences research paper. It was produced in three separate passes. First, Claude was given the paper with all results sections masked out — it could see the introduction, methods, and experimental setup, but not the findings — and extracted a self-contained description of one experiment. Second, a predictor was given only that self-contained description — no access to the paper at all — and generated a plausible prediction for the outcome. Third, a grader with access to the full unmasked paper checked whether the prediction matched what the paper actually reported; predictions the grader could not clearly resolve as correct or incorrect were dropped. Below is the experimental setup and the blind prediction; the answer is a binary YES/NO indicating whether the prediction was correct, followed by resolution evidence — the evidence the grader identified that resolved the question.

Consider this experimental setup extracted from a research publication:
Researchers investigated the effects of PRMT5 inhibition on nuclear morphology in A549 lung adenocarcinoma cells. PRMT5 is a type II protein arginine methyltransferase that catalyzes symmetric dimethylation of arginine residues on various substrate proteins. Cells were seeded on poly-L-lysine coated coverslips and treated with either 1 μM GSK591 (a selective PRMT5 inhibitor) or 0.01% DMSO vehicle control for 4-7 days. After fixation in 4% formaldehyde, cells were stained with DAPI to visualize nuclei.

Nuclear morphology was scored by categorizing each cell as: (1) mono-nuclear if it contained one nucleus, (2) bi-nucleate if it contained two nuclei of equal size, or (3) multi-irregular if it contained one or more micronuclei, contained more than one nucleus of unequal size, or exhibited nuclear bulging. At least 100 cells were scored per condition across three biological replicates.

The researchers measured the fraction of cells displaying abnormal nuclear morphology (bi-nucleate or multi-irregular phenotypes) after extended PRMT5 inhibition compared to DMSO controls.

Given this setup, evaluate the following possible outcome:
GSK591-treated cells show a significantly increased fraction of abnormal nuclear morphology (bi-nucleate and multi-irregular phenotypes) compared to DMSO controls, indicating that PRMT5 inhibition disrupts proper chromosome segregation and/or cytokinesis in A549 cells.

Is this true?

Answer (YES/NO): YES